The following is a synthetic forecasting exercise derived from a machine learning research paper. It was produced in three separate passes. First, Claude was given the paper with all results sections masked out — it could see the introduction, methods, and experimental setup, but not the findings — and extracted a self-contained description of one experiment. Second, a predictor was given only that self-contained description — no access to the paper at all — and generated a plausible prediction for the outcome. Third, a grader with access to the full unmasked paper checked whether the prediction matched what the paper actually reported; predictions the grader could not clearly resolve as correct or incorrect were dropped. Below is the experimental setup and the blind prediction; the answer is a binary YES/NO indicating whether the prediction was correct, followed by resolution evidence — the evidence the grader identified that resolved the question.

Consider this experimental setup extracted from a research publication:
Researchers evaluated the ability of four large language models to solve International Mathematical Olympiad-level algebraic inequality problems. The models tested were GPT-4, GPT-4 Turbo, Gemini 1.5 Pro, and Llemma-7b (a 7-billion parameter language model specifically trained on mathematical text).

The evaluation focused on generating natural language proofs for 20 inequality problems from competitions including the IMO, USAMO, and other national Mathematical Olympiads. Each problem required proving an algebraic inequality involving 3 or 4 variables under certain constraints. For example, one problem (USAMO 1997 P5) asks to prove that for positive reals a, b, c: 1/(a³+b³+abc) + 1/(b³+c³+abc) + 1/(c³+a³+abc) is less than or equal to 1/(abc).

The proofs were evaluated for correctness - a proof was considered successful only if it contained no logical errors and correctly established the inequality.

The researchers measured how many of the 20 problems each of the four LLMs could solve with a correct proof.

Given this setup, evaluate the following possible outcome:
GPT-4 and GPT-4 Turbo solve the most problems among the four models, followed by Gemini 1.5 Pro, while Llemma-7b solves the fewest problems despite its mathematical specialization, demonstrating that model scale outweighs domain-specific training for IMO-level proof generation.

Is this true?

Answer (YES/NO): NO